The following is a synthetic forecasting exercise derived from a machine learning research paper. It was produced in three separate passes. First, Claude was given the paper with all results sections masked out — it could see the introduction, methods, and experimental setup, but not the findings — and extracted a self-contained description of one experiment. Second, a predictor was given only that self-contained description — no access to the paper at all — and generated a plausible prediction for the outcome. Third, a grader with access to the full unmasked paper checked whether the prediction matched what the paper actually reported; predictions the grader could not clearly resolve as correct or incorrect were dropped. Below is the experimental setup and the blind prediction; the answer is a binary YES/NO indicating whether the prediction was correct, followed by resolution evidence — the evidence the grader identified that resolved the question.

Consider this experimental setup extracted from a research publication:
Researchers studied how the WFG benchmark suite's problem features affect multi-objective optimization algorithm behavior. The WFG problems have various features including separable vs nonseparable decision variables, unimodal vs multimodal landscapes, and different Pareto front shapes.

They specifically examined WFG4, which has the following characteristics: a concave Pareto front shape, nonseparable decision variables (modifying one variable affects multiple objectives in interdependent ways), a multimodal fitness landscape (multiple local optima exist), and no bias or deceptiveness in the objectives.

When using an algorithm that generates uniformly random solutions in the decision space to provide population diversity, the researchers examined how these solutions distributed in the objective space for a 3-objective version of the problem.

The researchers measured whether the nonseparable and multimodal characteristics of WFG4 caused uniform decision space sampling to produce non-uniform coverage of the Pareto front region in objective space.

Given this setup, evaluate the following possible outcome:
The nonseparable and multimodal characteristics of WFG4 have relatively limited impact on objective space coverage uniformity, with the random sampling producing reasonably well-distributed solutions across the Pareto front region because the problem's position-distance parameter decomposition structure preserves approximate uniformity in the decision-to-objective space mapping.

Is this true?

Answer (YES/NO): NO